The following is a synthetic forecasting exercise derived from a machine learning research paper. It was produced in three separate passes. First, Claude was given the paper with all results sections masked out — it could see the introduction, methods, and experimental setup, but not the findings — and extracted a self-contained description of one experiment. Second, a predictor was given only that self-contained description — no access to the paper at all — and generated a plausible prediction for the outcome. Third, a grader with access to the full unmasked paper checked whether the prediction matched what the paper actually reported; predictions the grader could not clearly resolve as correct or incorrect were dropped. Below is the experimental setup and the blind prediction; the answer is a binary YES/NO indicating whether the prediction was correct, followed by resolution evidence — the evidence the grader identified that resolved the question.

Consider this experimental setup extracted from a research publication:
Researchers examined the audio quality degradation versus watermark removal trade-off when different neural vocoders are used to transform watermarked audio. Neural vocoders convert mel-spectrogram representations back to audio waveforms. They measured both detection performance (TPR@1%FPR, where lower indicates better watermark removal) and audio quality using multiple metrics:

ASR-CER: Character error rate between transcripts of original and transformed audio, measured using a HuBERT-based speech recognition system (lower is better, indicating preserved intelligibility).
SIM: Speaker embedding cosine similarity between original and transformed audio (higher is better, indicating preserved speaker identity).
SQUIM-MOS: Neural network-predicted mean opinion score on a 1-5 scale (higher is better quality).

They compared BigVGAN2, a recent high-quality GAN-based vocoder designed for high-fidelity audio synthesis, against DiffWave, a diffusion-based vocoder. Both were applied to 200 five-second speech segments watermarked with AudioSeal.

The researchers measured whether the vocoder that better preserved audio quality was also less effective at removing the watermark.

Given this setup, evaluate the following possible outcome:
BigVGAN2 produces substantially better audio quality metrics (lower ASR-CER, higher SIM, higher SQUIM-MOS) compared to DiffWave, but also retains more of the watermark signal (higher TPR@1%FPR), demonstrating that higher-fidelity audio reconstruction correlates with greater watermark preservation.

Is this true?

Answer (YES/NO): YES